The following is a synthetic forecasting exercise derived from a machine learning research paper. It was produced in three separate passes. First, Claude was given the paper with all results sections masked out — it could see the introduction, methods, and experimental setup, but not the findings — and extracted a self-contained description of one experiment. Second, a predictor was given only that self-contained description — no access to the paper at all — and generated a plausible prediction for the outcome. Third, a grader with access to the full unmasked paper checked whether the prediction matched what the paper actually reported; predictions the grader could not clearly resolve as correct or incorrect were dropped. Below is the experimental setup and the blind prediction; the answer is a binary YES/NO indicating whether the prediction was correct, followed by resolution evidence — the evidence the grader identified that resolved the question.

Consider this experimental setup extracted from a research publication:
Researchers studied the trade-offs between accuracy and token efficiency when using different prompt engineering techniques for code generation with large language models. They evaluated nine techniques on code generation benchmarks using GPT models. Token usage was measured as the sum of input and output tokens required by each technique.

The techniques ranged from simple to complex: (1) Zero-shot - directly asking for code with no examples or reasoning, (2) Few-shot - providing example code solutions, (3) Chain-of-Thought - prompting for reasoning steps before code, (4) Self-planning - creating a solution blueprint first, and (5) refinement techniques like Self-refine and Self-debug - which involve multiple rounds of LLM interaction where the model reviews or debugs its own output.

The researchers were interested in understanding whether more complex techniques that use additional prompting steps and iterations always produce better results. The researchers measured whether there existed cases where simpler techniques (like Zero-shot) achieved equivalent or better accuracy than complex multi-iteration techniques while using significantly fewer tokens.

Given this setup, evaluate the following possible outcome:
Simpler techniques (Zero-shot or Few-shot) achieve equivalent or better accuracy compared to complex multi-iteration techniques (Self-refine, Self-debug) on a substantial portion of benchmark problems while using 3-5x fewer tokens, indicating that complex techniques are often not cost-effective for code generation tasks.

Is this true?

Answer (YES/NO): NO